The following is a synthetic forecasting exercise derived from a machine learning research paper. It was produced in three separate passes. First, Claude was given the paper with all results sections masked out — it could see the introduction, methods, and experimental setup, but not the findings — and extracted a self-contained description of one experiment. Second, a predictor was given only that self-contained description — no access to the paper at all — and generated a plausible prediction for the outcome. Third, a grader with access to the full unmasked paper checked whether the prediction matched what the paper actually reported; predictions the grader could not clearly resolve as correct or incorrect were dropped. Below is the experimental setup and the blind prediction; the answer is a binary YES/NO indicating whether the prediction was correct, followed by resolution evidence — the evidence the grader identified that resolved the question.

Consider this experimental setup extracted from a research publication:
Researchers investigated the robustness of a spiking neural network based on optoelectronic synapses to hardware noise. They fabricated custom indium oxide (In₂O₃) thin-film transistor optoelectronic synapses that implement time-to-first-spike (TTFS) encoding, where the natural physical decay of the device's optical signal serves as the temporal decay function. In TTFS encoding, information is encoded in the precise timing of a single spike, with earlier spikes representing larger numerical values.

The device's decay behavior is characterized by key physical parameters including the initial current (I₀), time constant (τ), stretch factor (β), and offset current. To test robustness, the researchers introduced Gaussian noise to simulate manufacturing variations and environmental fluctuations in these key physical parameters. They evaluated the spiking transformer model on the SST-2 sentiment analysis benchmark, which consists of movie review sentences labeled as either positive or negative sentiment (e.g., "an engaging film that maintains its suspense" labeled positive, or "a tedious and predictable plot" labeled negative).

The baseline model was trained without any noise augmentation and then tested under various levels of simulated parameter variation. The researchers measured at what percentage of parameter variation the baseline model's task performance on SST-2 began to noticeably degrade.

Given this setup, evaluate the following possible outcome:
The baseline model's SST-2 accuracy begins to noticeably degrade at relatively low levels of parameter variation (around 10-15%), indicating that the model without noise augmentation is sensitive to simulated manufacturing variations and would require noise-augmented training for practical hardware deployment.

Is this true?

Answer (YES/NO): NO